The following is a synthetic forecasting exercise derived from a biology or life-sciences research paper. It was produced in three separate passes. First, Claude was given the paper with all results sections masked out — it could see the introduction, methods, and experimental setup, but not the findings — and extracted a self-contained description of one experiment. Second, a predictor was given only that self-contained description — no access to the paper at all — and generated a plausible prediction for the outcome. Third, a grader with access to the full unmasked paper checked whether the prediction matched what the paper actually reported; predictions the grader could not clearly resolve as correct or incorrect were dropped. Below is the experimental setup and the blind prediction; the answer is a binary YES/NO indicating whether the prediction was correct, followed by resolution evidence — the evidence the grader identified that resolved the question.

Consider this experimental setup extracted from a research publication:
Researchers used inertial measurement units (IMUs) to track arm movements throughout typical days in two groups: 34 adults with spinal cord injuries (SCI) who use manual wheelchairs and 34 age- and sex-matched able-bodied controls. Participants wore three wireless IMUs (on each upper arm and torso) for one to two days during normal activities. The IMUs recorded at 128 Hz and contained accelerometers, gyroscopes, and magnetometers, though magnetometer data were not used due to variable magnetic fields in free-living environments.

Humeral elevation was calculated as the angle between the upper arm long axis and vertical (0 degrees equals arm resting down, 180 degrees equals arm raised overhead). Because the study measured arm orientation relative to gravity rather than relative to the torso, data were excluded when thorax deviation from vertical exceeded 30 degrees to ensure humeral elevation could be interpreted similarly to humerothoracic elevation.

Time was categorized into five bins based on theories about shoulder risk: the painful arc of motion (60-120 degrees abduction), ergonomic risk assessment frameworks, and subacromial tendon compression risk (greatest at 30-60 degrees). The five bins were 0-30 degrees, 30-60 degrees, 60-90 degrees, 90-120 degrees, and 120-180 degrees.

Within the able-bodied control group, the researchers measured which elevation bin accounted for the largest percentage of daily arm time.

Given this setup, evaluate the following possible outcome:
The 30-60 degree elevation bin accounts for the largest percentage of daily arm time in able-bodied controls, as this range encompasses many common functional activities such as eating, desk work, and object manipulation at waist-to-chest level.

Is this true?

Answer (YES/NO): YES